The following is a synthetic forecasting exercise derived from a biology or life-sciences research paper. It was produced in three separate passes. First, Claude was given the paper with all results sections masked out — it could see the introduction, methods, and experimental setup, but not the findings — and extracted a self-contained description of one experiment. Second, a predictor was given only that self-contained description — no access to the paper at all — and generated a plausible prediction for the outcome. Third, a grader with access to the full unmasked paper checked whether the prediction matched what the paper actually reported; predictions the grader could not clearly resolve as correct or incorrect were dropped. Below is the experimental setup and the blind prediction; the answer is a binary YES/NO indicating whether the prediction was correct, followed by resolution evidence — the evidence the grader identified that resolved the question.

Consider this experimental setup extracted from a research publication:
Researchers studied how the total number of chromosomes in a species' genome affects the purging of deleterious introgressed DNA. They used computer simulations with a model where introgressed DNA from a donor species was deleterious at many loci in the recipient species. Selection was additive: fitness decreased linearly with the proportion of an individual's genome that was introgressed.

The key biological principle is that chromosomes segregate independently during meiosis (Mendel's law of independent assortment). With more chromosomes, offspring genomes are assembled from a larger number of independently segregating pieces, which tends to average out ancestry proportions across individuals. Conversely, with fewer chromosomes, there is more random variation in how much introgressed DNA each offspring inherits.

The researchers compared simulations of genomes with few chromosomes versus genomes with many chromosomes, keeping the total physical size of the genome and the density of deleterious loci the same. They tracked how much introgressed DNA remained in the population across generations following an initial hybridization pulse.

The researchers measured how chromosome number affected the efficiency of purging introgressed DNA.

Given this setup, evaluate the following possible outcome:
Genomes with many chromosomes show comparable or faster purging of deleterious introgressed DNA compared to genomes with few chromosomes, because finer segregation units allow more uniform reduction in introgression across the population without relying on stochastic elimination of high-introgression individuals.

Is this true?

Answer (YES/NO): NO